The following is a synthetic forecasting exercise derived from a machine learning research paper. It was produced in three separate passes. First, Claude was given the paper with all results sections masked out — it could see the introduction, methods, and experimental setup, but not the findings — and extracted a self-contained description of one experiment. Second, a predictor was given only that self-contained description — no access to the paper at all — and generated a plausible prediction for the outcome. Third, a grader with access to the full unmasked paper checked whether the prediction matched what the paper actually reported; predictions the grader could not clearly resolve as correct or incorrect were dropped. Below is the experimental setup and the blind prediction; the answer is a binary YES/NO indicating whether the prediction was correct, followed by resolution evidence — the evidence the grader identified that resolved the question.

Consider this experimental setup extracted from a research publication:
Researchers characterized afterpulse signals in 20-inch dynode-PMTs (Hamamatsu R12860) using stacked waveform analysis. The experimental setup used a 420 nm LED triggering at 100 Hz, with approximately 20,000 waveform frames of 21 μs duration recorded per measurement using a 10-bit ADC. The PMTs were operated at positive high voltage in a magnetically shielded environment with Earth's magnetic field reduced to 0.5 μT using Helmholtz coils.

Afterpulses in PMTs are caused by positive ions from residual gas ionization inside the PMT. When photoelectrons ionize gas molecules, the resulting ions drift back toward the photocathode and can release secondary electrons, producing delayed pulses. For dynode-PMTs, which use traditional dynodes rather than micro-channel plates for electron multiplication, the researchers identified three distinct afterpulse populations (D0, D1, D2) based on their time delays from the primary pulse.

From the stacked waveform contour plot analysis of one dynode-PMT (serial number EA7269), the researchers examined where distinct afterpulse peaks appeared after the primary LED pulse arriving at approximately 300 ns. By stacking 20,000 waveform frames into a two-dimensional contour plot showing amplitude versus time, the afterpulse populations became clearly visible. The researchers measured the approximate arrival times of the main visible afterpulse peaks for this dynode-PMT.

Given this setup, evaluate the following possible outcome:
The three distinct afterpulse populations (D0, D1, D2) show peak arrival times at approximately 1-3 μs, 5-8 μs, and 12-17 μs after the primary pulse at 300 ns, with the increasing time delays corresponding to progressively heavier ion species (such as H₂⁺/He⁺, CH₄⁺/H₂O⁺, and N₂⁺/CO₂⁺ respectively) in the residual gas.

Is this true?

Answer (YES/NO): NO